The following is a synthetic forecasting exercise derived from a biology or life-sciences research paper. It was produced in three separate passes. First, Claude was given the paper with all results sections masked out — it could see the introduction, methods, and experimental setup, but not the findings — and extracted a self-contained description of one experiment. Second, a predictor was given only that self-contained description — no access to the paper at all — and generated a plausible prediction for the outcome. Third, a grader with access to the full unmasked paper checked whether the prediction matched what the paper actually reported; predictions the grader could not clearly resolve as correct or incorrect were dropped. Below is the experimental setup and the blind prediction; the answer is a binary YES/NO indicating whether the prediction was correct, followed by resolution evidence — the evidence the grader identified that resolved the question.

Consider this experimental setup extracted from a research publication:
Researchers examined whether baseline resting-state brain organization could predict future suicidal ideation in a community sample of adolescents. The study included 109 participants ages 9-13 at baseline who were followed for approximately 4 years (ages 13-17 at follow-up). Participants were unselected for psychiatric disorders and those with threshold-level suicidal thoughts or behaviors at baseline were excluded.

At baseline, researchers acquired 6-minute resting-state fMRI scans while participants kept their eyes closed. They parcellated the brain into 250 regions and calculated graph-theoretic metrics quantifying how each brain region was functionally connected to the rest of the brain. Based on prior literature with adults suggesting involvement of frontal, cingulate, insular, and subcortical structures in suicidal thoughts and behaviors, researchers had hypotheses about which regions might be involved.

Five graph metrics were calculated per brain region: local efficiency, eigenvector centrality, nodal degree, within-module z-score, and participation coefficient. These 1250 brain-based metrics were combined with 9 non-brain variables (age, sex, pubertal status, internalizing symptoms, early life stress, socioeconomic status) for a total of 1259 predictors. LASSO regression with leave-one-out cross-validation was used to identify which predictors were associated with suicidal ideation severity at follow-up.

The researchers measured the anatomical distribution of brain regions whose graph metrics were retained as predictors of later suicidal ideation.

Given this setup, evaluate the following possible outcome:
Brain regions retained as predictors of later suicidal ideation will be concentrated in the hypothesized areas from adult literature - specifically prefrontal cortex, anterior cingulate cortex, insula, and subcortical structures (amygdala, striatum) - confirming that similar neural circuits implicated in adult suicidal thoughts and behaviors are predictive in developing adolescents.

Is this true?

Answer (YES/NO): NO